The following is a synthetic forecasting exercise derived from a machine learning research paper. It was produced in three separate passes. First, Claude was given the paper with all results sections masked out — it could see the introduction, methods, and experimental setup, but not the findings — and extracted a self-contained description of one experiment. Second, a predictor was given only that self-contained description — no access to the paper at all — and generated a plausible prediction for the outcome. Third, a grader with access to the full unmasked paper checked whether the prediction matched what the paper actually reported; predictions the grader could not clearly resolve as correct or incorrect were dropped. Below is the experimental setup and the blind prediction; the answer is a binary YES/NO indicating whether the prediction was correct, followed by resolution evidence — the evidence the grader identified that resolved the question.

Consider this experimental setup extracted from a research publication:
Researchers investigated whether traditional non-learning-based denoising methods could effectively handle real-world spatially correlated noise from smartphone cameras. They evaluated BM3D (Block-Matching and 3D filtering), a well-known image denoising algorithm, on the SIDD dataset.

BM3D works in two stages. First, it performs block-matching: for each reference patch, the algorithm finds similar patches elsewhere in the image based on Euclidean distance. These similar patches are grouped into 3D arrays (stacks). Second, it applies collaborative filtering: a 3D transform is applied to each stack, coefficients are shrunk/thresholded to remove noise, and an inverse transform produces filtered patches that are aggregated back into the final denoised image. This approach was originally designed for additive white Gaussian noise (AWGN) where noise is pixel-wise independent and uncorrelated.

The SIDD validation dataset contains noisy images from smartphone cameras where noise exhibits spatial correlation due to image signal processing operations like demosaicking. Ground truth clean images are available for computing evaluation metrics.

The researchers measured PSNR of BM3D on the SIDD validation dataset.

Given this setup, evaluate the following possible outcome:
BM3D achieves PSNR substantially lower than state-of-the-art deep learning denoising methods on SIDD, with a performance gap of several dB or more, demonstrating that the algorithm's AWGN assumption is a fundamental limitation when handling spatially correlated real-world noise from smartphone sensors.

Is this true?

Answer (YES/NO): YES